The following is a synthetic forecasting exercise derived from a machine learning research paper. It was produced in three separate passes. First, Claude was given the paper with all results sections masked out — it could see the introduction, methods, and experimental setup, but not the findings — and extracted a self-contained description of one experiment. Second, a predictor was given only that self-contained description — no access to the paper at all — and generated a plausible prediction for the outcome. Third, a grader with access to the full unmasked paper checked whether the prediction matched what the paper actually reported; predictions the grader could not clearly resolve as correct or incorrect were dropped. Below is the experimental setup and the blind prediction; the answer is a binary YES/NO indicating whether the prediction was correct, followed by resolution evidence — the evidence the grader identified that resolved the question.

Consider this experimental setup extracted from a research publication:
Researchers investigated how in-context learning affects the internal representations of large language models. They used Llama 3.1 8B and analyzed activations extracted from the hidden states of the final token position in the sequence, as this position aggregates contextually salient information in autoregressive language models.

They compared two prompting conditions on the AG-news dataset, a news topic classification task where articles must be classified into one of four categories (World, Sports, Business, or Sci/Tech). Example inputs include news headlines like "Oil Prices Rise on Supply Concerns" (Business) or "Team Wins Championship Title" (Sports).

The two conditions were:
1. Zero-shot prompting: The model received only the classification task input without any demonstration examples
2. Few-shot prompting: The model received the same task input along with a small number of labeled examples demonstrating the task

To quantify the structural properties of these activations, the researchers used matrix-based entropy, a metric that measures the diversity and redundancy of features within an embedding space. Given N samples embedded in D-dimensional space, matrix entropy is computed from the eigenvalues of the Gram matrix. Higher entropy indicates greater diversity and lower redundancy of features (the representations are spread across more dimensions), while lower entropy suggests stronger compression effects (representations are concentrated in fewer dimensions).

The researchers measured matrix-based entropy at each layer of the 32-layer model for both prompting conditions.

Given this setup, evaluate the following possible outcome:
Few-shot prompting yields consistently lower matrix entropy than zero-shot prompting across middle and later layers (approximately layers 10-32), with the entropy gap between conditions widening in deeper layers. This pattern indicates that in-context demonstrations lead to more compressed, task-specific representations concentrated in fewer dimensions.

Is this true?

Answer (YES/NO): NO